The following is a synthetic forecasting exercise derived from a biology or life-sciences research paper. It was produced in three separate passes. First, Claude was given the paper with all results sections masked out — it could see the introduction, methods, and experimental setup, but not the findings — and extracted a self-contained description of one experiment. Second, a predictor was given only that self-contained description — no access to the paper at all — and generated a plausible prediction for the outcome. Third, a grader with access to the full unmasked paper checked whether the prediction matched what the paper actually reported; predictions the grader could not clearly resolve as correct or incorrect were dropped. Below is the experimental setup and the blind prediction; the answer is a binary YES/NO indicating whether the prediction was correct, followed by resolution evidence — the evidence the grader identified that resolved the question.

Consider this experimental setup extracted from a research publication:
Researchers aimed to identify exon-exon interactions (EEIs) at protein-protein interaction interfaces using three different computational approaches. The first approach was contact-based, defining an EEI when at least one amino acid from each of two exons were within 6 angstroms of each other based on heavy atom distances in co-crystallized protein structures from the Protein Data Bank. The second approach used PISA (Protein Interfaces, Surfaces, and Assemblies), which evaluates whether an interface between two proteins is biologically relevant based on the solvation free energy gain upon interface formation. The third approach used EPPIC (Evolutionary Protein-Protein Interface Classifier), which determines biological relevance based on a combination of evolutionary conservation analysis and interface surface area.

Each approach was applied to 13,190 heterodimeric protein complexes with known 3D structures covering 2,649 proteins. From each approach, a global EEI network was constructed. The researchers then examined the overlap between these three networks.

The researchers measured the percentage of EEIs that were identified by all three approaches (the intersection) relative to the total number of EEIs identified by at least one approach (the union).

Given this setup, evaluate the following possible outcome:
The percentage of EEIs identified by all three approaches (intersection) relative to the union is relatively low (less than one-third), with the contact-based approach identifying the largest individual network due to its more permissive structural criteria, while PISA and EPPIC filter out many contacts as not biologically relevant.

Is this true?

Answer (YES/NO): NO